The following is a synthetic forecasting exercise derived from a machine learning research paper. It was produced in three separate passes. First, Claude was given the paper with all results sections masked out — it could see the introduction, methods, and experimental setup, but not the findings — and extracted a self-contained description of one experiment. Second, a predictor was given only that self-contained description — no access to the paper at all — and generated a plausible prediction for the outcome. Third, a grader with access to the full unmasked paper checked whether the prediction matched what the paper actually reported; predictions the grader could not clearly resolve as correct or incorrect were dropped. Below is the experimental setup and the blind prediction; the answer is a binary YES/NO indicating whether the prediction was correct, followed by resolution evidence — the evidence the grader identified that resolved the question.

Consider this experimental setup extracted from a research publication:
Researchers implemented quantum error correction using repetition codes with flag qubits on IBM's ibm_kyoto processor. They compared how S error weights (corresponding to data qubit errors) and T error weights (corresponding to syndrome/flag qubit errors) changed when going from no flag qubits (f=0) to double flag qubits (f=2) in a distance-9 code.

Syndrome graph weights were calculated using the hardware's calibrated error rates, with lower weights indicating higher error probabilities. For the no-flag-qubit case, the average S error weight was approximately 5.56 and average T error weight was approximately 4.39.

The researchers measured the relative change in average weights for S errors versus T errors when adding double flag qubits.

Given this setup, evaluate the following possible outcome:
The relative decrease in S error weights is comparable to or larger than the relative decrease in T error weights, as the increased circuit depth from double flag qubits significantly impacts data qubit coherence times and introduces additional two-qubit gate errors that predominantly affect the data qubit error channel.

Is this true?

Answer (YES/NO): NO